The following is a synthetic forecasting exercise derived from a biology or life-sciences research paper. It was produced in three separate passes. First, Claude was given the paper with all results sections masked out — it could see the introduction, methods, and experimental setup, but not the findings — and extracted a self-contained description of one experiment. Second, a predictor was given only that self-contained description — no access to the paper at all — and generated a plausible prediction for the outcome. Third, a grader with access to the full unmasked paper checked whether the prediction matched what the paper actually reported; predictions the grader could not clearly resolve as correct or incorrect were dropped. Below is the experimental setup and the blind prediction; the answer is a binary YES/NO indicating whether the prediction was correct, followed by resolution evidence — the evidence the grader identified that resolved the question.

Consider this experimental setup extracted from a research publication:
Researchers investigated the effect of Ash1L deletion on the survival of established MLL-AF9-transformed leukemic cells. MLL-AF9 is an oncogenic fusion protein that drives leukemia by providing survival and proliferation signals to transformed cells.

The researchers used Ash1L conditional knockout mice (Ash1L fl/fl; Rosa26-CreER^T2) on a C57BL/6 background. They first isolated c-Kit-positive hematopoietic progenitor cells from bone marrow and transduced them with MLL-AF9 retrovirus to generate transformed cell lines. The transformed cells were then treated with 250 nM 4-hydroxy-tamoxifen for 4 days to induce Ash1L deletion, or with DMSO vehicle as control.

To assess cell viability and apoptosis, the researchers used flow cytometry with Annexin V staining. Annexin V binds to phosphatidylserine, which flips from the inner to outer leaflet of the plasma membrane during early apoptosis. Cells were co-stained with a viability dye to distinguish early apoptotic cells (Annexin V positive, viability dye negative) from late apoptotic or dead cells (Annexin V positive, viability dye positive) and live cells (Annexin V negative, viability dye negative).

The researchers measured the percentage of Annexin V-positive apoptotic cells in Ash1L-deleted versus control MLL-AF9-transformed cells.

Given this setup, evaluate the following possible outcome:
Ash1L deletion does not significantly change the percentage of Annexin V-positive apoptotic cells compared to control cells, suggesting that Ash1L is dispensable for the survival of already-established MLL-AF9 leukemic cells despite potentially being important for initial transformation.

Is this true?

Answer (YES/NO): NO